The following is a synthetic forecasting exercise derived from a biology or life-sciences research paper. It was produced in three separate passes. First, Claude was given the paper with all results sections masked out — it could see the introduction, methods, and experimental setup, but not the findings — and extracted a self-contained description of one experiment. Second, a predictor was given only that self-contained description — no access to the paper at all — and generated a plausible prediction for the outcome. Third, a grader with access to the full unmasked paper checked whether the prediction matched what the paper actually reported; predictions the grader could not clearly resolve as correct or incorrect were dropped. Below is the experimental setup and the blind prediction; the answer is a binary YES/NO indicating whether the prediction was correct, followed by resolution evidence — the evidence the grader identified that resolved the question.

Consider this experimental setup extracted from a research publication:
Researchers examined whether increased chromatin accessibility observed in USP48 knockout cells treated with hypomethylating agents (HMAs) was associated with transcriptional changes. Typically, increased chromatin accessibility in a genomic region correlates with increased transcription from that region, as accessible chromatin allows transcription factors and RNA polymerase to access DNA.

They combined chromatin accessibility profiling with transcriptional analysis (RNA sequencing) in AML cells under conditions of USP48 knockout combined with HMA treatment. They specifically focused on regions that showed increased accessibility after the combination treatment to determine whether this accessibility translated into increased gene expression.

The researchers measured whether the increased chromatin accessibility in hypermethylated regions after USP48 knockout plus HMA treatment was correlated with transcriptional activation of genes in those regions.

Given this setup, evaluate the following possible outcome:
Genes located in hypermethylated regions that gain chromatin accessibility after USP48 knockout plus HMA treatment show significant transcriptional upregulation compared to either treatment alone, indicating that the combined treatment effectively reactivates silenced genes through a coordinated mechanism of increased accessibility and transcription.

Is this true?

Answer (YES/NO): NO